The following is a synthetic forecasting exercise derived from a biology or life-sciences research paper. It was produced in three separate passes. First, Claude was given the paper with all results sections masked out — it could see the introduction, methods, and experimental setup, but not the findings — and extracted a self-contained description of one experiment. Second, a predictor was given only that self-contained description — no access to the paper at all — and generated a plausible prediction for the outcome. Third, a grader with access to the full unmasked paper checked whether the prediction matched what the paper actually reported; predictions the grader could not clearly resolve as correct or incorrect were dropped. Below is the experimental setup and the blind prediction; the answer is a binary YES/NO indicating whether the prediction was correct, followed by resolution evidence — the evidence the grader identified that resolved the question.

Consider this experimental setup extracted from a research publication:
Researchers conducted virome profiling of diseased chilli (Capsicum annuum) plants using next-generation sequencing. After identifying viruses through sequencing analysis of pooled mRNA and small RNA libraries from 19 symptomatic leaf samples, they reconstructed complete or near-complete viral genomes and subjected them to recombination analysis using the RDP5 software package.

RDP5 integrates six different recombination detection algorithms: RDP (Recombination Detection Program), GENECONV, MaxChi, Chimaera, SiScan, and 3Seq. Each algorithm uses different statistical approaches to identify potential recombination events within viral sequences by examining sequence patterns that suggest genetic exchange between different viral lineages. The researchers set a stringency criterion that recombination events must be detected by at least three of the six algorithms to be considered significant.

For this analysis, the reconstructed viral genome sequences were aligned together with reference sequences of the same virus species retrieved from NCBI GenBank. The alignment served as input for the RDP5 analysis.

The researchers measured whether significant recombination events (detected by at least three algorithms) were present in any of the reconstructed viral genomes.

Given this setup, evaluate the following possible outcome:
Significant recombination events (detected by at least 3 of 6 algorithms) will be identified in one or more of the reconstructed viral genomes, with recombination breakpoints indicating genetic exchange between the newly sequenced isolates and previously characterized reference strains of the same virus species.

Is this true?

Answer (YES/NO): YES